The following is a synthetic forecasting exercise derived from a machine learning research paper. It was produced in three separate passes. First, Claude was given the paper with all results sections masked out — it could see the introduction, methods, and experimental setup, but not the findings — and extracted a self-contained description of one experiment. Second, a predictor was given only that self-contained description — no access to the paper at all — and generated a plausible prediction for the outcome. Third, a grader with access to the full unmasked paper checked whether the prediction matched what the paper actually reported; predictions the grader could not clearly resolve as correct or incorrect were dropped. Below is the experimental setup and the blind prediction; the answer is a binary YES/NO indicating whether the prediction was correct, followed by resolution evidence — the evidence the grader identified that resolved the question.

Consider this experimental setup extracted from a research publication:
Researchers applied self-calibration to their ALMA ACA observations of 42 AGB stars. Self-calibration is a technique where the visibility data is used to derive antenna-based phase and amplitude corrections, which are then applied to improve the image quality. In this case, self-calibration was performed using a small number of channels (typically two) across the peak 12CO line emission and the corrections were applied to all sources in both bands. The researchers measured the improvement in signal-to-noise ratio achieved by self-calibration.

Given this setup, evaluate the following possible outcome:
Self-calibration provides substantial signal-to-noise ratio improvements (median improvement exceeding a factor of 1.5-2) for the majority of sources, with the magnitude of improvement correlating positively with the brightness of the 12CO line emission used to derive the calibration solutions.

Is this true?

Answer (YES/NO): NO